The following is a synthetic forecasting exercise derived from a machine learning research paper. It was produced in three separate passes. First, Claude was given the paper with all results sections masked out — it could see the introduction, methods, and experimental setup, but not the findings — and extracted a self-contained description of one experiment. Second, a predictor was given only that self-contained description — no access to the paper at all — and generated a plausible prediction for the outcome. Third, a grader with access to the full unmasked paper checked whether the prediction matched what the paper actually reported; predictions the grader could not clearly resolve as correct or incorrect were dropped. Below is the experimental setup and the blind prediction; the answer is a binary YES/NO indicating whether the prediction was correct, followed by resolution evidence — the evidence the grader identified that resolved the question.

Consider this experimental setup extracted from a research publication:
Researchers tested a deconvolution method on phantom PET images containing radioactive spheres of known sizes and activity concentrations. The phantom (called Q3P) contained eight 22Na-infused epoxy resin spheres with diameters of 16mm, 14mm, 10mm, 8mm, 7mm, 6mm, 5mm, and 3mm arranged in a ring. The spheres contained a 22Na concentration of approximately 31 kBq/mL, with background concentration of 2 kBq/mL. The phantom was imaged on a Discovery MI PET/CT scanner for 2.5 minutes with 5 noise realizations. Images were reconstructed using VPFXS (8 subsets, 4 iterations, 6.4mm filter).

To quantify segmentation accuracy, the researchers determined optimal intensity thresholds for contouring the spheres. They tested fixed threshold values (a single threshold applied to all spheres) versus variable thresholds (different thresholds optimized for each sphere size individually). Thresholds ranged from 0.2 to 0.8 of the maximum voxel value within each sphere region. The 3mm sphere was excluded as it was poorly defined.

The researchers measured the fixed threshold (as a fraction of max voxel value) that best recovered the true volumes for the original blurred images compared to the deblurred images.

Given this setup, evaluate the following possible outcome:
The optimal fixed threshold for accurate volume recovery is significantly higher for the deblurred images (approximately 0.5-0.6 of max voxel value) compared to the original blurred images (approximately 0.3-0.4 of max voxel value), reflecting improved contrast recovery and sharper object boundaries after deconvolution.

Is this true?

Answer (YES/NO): NO